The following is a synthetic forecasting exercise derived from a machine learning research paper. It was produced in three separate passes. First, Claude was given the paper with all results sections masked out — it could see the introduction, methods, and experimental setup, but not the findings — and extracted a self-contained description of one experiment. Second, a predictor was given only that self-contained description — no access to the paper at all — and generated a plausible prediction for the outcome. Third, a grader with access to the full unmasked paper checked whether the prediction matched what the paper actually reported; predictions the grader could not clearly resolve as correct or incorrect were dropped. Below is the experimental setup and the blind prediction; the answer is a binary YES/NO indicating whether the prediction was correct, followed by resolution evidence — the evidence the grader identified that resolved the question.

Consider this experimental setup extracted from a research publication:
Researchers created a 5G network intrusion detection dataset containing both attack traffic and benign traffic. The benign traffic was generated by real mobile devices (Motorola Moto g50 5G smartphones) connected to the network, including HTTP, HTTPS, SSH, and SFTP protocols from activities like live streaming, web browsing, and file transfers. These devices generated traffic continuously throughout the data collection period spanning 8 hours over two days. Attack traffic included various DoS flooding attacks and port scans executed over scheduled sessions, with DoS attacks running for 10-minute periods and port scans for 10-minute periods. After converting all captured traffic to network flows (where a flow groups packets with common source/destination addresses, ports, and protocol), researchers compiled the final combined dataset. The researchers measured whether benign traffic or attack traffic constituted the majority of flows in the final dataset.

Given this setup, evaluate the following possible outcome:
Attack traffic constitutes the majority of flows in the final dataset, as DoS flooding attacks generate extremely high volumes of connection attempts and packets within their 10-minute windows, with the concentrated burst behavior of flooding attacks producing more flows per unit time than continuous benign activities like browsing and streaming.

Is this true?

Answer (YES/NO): YES